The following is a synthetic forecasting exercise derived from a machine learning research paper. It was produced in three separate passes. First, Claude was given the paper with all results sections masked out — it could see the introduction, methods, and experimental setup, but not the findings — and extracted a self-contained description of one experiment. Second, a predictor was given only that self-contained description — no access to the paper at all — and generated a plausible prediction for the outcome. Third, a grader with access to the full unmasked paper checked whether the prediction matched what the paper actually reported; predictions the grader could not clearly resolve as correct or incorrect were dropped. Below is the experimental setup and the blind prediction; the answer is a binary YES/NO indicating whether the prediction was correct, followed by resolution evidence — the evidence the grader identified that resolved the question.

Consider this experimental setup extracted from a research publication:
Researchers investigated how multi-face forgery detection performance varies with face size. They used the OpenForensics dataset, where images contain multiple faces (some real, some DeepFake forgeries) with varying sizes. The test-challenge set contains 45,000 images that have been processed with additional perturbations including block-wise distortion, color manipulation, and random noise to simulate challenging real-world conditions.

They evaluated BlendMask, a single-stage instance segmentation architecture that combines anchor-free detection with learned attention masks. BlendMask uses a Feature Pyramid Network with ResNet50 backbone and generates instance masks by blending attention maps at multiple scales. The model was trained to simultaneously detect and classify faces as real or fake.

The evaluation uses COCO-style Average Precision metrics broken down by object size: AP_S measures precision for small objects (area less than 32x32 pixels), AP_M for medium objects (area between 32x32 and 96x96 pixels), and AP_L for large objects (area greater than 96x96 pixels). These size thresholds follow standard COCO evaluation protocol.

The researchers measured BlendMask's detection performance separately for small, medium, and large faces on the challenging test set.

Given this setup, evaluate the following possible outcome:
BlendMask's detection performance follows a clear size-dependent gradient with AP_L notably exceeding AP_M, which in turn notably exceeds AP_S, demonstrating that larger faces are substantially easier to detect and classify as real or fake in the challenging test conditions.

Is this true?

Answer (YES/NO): NO